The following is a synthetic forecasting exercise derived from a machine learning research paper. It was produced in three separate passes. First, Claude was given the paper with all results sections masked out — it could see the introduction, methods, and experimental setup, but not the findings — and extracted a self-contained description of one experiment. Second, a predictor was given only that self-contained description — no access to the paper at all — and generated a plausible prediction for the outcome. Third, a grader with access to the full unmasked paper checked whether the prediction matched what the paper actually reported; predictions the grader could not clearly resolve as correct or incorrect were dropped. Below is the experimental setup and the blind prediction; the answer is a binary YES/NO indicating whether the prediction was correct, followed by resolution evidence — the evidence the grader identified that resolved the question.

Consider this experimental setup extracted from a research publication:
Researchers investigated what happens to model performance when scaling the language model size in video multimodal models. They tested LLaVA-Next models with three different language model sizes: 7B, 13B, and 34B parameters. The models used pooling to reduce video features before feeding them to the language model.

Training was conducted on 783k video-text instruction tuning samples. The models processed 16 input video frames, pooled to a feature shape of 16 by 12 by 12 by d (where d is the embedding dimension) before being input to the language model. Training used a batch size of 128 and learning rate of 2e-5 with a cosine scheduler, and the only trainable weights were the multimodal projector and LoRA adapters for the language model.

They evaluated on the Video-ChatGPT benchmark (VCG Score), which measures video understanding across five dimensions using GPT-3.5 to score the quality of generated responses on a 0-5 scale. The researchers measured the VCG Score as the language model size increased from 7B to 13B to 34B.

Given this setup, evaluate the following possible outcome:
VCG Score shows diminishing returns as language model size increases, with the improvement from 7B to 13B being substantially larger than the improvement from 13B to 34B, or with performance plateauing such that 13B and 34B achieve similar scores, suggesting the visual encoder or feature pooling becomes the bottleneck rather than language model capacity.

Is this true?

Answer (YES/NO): NO